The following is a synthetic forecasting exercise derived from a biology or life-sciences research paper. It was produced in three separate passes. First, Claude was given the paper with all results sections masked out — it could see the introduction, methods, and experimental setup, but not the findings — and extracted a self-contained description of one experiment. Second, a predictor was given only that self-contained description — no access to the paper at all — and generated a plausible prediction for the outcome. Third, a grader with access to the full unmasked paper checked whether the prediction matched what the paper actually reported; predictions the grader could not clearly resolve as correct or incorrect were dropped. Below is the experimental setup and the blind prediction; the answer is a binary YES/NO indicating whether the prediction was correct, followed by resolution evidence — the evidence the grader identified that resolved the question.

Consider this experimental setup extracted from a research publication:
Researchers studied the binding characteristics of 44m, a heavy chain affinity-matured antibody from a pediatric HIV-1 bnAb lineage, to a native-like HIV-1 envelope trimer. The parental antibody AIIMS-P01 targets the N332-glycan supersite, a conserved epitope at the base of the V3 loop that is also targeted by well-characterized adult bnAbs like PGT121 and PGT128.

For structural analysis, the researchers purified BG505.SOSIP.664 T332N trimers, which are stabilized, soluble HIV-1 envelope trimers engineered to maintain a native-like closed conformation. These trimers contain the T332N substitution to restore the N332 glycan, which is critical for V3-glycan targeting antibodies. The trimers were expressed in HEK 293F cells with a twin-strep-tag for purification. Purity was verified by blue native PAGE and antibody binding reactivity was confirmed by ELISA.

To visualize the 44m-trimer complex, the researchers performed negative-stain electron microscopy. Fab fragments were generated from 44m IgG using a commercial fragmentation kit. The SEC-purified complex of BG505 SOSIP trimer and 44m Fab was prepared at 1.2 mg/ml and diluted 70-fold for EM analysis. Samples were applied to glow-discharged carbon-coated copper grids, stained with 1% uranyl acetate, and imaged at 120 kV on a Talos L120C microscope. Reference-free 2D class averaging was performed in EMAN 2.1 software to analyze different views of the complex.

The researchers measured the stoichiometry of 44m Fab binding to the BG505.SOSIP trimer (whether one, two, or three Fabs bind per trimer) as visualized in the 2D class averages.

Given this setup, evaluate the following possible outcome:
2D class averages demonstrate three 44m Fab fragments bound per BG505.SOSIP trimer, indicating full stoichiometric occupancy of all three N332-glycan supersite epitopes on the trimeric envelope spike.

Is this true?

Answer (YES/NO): YES